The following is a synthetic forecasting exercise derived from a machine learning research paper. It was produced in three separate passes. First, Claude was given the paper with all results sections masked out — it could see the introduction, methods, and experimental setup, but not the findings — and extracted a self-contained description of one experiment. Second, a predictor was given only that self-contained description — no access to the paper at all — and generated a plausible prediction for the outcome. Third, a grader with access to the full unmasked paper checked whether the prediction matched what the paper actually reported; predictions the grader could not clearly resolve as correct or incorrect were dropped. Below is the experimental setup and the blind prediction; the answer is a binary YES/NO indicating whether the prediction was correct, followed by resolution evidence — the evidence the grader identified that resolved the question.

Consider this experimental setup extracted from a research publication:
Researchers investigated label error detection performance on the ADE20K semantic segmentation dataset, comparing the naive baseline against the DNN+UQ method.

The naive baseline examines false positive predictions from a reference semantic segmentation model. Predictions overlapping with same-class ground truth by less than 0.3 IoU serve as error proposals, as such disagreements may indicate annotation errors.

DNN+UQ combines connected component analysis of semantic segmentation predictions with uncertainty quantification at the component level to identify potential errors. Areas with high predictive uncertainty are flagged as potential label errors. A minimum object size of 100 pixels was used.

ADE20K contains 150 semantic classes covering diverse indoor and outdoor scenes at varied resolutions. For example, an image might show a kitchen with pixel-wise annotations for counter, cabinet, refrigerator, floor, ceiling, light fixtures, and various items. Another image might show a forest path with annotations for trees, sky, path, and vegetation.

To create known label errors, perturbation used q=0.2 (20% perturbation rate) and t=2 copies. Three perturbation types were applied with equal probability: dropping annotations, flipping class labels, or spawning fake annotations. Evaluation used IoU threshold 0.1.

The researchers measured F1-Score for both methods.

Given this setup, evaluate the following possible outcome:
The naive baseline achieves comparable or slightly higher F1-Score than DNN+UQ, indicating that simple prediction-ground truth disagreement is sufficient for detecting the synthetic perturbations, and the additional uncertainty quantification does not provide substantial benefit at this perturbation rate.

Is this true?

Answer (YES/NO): NO